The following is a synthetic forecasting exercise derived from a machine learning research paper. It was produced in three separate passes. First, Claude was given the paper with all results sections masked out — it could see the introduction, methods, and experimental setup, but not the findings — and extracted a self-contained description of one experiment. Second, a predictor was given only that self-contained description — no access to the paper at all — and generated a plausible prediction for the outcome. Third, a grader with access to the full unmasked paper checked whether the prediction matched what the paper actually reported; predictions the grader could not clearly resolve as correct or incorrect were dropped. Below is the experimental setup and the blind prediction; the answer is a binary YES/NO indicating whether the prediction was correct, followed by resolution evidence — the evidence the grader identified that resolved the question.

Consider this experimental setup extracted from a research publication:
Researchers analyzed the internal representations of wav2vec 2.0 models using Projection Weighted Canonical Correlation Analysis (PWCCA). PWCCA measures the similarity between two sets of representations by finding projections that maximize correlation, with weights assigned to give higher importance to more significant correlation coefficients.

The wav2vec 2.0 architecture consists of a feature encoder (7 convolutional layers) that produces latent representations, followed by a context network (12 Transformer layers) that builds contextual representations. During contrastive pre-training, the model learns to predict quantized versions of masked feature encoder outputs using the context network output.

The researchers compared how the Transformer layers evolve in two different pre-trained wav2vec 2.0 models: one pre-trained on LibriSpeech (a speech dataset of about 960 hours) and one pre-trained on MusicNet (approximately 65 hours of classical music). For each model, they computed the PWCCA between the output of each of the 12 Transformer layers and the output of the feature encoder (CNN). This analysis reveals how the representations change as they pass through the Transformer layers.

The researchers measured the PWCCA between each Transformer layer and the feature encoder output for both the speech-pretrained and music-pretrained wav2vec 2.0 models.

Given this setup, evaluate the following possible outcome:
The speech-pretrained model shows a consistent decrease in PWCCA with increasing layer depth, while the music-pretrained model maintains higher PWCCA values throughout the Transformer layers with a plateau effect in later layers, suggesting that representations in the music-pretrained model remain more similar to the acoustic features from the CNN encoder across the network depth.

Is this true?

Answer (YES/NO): NO